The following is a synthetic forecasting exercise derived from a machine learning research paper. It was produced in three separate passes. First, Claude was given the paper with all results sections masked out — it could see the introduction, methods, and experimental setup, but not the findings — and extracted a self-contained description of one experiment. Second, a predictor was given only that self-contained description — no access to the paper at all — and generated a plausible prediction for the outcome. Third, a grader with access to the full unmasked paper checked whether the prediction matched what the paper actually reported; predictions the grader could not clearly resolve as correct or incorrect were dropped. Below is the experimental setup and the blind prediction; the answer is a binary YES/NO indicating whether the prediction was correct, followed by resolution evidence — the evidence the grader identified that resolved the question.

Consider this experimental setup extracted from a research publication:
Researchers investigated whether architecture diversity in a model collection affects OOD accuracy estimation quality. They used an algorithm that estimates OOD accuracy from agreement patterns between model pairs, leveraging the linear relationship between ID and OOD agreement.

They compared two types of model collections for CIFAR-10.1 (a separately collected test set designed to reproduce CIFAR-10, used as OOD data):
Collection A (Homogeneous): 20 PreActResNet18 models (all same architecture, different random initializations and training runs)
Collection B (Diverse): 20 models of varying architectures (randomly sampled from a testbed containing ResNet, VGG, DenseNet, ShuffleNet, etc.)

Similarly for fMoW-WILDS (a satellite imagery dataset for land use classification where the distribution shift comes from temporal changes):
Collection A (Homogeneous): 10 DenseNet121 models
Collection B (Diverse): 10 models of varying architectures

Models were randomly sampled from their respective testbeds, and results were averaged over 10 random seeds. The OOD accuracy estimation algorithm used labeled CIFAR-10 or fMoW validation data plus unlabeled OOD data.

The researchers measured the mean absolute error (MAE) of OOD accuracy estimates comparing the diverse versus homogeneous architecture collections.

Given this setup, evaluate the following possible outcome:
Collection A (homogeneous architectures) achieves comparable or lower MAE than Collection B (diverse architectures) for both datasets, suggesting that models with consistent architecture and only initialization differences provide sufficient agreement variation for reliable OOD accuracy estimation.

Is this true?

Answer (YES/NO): NO